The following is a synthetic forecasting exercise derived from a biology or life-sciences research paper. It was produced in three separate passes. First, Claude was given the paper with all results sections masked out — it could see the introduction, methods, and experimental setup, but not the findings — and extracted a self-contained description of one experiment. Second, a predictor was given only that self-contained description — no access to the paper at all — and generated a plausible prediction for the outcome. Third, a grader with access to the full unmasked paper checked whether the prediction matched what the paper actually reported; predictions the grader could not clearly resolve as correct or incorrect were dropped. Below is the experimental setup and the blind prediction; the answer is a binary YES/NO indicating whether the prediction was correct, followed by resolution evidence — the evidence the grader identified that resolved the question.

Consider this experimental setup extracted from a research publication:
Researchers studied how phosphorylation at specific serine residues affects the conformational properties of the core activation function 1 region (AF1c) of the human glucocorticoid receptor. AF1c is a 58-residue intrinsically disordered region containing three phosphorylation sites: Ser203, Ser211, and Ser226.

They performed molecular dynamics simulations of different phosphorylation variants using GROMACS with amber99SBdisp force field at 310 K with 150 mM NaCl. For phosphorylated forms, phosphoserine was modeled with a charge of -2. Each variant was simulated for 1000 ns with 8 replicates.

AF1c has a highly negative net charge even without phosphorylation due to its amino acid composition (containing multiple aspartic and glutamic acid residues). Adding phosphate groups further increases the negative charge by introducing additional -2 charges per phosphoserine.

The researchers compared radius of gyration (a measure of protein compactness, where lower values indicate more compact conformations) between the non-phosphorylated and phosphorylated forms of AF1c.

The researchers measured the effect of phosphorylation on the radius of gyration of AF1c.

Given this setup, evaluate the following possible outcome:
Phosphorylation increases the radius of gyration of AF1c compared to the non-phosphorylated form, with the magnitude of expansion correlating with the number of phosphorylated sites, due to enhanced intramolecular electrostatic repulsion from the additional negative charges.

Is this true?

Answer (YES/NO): NO